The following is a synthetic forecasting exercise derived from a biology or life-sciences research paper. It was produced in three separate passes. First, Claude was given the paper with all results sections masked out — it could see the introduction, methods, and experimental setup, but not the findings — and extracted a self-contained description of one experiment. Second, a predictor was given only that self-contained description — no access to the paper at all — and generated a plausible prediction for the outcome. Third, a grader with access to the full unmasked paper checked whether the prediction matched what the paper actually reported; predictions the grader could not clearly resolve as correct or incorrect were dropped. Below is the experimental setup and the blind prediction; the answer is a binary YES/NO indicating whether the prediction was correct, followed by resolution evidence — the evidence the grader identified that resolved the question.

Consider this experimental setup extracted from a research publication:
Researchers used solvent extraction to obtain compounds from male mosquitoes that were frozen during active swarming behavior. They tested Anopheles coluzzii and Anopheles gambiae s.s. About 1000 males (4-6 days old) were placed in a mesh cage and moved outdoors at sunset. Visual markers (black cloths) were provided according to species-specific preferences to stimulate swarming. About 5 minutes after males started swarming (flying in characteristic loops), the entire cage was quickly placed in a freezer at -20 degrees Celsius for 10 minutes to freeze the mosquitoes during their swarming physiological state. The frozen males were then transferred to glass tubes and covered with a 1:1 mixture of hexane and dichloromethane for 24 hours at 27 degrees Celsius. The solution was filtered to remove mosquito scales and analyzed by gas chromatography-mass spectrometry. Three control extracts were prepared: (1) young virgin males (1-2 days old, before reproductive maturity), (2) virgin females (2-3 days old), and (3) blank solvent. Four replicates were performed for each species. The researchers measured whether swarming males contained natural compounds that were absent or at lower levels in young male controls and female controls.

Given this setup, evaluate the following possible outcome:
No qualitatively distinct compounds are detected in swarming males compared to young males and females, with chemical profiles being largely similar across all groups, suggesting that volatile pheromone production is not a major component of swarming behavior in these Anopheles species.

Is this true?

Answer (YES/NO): YES